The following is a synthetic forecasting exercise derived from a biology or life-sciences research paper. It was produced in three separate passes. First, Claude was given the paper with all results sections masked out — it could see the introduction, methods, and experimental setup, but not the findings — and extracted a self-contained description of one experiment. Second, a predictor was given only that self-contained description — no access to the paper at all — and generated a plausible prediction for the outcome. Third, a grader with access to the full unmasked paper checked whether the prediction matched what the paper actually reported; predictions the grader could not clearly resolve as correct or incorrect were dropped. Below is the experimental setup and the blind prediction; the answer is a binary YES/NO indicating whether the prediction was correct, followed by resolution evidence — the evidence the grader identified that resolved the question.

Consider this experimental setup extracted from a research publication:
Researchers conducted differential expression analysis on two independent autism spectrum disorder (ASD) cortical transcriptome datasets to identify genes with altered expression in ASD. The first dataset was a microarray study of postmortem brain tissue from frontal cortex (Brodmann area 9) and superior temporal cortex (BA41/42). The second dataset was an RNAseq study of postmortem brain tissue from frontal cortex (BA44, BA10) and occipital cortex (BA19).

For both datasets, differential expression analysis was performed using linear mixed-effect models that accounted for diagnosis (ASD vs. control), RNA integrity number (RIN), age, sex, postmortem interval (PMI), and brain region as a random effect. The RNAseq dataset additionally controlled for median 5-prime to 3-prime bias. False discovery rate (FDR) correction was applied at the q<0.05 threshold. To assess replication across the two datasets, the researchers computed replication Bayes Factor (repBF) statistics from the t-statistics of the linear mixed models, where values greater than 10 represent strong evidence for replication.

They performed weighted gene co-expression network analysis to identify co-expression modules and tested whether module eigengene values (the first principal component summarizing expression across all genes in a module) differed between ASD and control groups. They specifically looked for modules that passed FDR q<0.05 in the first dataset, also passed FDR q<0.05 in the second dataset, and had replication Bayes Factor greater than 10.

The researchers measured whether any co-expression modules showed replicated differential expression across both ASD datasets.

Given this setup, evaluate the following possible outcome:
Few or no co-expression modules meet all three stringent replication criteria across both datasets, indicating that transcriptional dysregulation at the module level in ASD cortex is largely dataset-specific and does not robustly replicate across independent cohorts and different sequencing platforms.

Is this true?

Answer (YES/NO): NO